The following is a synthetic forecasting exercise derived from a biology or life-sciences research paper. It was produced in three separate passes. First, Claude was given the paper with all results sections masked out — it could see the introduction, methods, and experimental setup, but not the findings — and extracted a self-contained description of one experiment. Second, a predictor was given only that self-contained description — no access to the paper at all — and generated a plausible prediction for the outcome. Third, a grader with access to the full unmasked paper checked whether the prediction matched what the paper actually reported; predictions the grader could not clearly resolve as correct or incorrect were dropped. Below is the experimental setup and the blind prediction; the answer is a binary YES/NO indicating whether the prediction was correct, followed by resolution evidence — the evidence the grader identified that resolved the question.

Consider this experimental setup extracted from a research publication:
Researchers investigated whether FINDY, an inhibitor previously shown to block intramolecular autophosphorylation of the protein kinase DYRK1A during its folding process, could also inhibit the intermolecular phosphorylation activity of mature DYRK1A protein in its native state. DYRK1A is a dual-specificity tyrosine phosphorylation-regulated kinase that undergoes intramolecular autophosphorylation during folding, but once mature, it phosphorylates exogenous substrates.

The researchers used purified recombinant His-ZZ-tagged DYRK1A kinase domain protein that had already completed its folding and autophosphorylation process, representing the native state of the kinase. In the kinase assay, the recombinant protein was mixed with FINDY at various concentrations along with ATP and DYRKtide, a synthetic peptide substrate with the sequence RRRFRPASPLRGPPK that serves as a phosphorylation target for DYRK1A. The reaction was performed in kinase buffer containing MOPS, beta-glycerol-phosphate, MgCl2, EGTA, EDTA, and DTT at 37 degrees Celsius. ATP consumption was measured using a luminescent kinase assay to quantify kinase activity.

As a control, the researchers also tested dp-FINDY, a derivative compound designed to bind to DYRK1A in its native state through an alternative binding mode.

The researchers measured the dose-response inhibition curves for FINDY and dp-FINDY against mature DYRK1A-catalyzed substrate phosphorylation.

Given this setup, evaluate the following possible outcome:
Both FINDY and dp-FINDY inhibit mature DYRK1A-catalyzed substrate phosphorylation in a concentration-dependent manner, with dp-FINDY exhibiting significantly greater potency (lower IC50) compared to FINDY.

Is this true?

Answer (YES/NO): NO